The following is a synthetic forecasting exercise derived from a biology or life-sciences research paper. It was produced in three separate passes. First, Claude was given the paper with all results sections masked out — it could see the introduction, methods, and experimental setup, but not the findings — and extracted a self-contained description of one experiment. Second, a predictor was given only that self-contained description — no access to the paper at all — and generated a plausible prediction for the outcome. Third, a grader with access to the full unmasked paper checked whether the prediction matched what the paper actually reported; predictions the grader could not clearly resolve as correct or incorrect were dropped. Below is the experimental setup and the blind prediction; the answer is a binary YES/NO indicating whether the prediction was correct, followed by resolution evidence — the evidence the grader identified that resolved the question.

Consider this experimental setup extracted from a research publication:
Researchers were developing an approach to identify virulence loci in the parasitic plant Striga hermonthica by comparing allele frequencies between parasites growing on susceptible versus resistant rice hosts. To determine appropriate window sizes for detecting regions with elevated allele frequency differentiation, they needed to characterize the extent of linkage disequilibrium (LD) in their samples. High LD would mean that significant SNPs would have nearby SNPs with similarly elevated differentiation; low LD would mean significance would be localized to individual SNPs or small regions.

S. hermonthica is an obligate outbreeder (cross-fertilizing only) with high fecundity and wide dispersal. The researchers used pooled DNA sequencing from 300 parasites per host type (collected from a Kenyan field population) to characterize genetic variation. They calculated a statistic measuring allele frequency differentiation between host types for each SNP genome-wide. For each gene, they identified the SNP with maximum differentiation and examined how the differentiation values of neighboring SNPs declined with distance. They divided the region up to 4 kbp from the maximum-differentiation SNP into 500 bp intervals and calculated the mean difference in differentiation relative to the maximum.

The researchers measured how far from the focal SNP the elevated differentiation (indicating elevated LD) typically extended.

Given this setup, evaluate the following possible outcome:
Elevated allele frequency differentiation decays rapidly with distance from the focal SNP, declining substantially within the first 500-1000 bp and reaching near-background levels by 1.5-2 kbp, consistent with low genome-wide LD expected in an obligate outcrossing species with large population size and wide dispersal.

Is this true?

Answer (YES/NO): YES